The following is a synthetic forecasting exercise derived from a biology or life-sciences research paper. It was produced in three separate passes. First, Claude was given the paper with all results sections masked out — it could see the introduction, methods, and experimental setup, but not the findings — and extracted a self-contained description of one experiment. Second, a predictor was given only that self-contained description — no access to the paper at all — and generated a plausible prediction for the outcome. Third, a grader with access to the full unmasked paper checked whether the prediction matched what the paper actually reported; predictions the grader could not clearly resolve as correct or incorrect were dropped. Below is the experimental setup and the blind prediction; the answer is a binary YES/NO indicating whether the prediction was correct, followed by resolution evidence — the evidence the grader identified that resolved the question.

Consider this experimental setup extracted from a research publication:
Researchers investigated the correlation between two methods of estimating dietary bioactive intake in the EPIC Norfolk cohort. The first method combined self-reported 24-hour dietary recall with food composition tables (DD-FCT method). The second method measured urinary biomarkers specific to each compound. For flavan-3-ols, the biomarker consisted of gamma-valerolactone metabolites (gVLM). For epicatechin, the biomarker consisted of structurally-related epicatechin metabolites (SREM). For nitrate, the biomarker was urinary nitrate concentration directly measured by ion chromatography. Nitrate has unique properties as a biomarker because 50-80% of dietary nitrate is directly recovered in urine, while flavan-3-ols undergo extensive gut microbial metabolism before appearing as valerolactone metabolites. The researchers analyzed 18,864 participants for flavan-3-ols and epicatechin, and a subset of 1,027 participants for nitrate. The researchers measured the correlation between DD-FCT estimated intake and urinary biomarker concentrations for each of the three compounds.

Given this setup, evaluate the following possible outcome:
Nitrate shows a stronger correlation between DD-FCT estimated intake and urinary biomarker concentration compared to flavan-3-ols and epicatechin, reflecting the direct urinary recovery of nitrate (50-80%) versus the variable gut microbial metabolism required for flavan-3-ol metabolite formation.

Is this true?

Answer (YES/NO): NO